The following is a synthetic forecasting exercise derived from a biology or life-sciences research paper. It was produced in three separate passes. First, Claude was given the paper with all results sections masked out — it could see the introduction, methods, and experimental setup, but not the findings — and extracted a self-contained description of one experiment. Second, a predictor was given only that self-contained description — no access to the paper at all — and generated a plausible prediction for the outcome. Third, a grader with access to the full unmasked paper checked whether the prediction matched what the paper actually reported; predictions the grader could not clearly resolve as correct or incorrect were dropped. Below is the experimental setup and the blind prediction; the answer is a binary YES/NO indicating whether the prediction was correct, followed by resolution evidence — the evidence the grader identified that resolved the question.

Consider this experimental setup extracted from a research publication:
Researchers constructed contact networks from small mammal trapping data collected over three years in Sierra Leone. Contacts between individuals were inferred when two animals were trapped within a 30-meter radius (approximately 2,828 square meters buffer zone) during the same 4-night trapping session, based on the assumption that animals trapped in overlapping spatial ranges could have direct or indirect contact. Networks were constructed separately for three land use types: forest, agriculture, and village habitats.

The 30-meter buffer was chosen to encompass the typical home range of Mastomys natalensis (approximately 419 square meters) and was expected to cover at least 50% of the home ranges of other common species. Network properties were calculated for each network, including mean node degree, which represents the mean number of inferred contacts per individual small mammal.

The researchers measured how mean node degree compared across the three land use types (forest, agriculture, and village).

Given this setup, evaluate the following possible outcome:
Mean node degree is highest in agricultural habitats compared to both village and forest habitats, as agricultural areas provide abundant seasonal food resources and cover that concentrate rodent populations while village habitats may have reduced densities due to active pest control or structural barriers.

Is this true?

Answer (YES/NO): NO